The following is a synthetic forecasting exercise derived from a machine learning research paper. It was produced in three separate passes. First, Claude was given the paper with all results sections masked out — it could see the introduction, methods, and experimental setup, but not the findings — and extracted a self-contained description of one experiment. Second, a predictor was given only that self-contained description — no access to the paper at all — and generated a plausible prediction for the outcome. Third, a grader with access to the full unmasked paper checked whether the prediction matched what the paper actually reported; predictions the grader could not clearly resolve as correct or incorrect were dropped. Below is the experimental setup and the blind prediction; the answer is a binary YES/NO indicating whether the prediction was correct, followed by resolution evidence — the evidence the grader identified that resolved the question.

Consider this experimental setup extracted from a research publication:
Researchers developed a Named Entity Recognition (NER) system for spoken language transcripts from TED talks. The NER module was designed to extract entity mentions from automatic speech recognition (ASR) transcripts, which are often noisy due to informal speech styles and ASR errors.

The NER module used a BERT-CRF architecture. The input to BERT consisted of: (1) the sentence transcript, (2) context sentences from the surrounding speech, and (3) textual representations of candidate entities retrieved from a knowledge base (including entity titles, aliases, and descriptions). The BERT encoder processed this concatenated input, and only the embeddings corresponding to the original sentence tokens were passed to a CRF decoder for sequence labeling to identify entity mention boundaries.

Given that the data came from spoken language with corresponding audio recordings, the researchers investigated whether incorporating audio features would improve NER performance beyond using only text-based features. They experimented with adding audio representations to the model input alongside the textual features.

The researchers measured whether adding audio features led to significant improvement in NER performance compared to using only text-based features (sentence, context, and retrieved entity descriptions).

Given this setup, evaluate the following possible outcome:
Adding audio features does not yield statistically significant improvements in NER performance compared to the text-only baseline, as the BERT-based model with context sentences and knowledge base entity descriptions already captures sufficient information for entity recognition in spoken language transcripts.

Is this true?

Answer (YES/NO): YES